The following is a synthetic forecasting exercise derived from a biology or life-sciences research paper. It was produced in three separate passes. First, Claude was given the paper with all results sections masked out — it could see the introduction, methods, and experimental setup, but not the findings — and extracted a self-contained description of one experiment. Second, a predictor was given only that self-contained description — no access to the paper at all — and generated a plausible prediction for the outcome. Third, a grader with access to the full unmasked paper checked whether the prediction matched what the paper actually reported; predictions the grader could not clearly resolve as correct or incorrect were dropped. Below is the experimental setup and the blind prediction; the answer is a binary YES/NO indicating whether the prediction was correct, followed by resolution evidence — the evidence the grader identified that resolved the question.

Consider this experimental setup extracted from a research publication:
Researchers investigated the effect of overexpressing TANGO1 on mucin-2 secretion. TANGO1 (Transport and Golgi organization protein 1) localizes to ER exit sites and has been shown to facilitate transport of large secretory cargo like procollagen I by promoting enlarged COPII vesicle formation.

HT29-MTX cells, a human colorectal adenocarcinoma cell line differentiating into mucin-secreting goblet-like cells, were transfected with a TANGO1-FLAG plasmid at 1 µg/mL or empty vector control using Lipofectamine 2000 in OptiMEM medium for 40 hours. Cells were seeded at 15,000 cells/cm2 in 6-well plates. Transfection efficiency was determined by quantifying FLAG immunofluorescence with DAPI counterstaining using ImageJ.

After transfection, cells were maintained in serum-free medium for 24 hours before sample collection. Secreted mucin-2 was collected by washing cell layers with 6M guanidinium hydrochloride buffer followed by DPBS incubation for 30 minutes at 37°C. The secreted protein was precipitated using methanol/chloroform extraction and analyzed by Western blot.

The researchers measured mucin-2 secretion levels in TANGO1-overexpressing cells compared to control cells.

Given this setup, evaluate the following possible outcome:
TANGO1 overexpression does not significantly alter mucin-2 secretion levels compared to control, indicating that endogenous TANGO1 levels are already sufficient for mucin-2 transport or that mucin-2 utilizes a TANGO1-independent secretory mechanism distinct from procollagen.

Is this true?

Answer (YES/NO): YES